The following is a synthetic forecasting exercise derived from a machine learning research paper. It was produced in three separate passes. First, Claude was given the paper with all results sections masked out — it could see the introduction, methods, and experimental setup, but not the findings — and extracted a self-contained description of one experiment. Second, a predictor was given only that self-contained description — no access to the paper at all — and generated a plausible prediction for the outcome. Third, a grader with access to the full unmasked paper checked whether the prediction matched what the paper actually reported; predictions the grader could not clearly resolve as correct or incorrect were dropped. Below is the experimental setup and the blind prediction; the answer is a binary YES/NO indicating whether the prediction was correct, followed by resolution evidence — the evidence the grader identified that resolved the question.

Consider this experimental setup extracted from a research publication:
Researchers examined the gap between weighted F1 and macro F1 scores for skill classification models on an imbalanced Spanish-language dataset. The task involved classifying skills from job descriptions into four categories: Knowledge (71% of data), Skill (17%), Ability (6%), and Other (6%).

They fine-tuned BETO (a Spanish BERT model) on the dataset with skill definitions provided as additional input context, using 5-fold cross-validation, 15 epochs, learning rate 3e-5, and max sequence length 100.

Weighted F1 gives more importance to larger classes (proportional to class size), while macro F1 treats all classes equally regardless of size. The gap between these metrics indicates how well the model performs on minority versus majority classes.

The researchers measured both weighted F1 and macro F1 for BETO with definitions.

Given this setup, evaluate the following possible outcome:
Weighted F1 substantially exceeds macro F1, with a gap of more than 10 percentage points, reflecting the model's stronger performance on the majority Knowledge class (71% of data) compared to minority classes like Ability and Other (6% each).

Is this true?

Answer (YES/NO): NO